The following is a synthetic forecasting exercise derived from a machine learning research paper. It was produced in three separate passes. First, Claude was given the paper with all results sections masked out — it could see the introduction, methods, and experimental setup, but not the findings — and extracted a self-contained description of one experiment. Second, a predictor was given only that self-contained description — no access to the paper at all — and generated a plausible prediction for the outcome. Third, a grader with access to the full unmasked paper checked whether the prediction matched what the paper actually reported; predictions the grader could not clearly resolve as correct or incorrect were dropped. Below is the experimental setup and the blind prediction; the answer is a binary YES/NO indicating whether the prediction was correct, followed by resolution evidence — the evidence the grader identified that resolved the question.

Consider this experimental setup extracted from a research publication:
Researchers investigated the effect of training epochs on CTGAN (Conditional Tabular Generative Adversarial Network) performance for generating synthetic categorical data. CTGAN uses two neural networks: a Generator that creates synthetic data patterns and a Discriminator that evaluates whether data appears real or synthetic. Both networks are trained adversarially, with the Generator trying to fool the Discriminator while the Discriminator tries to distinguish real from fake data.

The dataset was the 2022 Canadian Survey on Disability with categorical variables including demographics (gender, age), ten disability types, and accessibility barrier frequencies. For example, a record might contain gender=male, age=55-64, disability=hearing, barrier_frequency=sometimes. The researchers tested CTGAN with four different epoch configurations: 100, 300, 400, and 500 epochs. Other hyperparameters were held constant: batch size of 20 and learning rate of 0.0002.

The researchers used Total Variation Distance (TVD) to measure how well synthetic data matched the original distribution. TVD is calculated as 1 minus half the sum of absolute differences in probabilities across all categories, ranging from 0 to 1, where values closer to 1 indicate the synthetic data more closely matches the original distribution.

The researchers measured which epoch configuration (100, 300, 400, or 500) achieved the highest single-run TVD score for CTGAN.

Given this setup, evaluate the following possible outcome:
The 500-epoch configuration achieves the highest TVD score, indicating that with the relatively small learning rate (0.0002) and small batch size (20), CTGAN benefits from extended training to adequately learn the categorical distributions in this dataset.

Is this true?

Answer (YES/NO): NO